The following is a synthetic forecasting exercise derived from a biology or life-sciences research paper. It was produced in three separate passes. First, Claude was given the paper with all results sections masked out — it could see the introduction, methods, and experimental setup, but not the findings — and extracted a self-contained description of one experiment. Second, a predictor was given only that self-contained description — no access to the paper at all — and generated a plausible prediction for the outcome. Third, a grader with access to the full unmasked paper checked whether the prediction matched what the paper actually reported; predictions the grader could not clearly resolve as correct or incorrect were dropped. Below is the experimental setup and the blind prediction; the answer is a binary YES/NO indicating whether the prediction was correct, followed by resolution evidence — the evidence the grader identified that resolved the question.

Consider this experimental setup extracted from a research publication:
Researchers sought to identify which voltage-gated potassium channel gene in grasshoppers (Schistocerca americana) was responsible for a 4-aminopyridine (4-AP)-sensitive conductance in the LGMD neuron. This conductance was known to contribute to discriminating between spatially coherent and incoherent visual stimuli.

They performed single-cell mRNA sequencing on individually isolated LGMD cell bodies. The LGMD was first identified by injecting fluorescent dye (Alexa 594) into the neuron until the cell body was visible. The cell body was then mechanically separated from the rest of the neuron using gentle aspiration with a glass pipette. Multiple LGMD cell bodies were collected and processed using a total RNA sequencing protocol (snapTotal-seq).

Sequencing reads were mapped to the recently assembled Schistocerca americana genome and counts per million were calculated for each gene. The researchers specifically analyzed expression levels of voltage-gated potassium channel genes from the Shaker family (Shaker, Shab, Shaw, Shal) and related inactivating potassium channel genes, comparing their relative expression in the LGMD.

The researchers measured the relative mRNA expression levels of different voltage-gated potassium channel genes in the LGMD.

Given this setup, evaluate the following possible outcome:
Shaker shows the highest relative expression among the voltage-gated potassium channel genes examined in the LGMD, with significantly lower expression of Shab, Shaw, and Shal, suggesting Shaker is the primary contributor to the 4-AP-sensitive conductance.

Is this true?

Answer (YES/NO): YES